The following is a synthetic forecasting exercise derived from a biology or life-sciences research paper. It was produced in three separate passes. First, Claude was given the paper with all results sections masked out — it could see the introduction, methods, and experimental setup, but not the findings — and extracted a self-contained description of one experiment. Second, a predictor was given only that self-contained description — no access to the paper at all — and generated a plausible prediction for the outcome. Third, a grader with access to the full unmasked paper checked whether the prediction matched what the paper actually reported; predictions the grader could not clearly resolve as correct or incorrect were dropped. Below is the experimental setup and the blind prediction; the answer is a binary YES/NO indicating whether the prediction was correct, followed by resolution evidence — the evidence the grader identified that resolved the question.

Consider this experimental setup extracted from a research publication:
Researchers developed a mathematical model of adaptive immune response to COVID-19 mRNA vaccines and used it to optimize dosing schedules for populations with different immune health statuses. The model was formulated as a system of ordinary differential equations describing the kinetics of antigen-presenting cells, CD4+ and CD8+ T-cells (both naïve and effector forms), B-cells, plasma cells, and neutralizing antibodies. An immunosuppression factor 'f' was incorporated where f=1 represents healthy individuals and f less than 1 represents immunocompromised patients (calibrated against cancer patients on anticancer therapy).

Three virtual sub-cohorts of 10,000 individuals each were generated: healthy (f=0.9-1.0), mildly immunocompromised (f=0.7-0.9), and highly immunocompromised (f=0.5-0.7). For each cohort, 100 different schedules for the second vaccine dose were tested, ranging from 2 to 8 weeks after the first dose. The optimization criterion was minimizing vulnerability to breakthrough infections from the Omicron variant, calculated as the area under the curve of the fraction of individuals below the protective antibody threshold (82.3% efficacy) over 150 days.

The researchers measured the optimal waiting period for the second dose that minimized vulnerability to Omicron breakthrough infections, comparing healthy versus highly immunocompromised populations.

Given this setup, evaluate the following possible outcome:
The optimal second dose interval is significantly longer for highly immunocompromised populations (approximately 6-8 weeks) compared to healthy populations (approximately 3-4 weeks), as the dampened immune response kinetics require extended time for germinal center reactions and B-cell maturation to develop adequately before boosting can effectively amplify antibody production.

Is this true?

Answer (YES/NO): NO